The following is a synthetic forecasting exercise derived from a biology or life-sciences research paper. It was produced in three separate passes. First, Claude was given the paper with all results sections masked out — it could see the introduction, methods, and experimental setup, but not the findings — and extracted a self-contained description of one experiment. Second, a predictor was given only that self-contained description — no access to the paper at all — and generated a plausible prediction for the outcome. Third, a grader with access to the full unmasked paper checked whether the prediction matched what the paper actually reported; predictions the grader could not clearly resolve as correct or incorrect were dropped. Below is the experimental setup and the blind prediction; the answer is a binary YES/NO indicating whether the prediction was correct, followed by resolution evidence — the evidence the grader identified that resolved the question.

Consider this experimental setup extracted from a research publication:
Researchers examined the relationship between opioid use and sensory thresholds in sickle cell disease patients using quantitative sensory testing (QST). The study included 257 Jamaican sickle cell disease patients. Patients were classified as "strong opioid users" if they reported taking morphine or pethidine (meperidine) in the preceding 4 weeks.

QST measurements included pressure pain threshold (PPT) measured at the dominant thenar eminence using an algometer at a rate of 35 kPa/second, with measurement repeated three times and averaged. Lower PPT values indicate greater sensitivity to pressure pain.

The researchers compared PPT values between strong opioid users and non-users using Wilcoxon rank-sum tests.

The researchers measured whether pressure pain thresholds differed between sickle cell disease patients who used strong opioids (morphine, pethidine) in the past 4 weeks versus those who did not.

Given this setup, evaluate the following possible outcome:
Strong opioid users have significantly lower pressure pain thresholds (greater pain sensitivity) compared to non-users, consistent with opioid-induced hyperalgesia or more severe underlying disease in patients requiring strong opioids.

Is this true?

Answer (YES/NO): YES